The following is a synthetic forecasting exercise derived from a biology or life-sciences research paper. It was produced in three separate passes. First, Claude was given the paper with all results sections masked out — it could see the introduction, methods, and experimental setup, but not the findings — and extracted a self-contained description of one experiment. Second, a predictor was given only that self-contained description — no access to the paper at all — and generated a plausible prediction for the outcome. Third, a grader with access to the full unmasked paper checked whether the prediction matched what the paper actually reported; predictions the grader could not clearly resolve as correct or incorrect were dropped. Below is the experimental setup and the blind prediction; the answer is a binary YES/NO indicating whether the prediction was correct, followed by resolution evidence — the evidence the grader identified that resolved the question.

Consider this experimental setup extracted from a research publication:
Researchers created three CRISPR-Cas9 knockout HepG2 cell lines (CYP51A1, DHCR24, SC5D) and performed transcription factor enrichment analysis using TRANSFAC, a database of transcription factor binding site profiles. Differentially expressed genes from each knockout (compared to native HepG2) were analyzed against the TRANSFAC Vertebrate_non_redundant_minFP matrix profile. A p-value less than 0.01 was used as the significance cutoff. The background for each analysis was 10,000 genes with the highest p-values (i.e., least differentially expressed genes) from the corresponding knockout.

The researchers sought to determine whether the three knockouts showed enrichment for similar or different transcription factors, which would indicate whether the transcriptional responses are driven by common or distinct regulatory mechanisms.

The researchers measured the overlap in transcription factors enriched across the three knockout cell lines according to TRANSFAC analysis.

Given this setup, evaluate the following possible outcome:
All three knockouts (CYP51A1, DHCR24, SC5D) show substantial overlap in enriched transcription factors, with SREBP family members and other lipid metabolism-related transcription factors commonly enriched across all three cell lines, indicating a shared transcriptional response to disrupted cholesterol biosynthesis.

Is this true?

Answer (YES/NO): NO